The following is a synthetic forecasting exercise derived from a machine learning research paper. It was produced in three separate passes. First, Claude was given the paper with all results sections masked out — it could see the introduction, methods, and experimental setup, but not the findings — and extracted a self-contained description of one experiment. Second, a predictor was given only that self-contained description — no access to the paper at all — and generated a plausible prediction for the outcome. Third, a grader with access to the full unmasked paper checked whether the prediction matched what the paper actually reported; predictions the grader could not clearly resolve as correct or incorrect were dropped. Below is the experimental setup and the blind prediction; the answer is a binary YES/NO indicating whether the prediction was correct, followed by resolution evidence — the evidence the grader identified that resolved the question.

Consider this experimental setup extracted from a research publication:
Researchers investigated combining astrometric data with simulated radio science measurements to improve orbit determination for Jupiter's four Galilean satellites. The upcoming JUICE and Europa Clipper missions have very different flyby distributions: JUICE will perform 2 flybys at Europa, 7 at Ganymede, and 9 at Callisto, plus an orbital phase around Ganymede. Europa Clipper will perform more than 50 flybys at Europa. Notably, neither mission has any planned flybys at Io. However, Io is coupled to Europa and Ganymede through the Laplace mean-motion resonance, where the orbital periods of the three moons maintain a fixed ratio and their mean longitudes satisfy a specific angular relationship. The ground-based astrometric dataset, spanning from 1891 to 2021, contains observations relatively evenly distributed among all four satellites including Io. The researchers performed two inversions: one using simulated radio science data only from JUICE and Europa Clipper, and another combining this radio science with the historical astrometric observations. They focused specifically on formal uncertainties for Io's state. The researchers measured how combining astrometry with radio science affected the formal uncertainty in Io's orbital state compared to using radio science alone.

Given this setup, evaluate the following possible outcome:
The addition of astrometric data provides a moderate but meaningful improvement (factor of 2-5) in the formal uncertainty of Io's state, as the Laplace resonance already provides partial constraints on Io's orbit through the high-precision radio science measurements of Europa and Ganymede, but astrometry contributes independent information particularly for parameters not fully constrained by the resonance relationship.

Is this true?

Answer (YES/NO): YES